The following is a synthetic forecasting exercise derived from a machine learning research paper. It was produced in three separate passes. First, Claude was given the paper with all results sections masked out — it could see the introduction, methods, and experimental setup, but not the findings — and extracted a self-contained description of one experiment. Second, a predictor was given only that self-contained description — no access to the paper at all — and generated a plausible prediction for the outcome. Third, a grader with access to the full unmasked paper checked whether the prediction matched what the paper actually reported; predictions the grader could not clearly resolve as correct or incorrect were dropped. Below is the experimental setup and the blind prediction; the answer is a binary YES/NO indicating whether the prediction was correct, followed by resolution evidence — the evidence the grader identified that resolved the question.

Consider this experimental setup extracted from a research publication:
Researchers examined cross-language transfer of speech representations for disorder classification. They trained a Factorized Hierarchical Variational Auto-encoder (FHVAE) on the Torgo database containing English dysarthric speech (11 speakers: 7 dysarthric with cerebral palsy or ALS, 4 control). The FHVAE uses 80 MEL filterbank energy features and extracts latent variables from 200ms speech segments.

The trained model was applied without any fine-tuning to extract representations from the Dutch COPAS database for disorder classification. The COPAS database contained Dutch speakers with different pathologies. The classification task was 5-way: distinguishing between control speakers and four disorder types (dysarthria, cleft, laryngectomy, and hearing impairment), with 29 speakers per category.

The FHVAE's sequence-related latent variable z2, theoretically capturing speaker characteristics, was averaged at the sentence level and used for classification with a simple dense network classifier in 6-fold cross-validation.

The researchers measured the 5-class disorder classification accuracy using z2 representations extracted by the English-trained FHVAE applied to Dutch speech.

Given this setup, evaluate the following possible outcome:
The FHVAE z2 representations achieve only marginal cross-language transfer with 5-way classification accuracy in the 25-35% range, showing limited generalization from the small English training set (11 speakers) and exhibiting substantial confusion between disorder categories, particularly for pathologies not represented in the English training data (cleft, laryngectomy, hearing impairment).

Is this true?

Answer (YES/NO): NO